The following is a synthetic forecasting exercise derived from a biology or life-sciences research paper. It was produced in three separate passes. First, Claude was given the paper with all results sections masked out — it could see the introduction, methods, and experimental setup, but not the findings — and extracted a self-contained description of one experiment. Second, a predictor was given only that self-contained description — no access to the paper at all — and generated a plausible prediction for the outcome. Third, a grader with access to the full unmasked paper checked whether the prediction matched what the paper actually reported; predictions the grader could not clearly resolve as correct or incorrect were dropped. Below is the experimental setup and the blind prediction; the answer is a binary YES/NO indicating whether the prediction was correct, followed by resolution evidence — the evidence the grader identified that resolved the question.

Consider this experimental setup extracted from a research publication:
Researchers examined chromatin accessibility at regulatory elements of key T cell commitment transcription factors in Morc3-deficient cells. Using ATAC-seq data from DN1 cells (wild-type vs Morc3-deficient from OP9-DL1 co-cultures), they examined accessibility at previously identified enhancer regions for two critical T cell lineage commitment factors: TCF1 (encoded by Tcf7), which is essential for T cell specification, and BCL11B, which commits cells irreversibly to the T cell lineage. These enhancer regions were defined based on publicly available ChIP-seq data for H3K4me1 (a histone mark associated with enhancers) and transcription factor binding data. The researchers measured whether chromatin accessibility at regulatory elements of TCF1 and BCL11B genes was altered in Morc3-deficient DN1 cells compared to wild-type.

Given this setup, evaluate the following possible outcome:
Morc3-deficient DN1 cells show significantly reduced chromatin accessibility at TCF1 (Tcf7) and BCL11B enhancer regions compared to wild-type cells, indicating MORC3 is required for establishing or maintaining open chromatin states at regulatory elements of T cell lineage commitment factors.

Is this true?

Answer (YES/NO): YES